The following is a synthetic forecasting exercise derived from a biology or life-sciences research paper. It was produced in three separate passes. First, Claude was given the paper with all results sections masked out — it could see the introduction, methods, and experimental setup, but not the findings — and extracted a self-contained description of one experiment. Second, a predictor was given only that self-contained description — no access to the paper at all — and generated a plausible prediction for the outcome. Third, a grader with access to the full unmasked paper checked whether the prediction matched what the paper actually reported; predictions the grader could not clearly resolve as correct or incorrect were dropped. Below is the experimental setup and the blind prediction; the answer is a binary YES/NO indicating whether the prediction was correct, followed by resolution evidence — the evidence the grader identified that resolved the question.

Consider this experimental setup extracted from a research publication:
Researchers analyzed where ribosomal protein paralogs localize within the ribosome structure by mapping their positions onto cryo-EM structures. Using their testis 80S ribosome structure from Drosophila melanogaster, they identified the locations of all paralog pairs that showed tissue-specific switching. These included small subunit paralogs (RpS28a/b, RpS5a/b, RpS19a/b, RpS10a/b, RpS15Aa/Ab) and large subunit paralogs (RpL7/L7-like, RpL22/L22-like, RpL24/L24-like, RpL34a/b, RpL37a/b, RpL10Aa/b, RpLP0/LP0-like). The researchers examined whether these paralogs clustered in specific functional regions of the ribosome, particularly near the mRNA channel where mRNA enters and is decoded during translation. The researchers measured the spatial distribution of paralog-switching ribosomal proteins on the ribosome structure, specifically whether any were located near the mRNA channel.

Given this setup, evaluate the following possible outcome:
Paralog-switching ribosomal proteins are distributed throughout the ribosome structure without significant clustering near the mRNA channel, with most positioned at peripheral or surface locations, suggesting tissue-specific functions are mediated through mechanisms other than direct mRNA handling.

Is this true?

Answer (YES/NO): NO